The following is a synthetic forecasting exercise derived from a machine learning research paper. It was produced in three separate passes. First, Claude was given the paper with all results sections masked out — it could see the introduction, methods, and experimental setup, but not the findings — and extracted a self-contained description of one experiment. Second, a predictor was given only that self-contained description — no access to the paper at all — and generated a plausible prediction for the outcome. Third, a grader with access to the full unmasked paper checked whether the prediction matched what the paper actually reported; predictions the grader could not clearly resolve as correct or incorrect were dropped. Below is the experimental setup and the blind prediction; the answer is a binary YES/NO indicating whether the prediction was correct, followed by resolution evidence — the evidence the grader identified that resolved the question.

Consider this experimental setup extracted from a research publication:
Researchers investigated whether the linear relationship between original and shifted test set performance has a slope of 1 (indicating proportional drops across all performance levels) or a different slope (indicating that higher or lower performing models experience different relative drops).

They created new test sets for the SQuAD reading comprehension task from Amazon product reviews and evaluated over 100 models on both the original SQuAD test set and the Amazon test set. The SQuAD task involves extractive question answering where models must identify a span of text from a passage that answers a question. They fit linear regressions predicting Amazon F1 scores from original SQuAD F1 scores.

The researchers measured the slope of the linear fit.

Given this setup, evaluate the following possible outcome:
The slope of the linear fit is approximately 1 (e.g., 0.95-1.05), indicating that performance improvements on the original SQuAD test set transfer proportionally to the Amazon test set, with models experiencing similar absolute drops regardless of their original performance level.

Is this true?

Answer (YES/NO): NO